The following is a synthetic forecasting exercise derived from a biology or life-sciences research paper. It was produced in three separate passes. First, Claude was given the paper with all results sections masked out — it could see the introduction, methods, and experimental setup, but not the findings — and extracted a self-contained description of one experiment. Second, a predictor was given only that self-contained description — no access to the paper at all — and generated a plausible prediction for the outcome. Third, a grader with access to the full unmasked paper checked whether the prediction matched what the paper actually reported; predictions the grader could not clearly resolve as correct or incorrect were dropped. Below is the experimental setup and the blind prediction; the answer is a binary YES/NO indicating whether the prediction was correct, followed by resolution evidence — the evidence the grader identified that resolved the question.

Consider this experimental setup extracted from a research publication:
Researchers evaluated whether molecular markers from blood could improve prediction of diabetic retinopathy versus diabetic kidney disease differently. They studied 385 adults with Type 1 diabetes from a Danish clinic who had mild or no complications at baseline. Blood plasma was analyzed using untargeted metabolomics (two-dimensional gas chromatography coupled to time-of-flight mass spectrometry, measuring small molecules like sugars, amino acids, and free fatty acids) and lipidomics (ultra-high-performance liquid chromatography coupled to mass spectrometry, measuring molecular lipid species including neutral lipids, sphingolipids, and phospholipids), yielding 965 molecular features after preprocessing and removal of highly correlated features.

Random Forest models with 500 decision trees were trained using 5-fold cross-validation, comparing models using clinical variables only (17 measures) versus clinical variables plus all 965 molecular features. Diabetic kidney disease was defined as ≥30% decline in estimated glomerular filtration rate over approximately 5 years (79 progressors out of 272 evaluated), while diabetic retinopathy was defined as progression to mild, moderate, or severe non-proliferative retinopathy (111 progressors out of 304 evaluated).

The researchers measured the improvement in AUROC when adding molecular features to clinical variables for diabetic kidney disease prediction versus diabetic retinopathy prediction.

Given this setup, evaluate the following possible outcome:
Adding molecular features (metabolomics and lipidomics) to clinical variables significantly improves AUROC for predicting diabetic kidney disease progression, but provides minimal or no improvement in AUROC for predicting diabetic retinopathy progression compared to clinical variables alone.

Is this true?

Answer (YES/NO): NO